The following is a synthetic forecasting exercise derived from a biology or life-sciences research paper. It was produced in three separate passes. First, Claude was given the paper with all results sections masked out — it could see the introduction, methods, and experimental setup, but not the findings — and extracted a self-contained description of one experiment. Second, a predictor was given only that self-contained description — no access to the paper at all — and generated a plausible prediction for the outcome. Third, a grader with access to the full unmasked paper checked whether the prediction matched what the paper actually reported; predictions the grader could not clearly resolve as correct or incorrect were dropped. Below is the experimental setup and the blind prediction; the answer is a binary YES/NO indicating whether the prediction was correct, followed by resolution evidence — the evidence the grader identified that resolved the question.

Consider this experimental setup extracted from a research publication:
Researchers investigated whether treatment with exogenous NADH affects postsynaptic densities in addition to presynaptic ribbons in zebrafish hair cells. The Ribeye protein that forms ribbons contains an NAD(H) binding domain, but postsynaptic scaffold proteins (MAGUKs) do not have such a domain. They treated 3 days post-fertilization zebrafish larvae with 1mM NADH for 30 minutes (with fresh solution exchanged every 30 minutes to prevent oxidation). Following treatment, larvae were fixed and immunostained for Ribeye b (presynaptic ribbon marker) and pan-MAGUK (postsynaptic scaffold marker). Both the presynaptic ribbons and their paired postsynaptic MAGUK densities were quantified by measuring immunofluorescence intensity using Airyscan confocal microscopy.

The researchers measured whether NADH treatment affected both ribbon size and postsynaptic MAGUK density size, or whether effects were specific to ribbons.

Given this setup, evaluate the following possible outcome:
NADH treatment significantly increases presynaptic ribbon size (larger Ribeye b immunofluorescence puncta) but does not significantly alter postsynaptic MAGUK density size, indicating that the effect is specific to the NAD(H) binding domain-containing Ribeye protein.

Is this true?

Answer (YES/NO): NO